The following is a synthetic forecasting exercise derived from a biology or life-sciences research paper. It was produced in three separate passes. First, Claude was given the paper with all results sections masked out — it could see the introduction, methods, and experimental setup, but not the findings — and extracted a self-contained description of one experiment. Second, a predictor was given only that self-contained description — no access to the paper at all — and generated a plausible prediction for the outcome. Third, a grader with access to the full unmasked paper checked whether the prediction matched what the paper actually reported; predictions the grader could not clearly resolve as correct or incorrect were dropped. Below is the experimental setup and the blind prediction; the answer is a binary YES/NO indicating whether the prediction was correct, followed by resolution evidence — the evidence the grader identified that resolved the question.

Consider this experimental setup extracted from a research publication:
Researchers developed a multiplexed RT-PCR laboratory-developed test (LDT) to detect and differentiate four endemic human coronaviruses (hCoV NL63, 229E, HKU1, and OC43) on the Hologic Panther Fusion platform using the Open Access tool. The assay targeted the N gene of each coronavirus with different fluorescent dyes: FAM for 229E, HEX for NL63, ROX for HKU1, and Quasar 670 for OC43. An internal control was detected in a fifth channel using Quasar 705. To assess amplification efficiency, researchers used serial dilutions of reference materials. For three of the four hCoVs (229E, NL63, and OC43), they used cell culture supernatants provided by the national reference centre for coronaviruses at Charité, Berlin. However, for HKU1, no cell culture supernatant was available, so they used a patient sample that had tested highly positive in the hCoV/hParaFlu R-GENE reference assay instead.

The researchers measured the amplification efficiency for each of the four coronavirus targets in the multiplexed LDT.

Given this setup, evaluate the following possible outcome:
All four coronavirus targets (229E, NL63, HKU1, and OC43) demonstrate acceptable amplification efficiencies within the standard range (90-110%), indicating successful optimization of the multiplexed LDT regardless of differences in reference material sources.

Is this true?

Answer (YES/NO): NO